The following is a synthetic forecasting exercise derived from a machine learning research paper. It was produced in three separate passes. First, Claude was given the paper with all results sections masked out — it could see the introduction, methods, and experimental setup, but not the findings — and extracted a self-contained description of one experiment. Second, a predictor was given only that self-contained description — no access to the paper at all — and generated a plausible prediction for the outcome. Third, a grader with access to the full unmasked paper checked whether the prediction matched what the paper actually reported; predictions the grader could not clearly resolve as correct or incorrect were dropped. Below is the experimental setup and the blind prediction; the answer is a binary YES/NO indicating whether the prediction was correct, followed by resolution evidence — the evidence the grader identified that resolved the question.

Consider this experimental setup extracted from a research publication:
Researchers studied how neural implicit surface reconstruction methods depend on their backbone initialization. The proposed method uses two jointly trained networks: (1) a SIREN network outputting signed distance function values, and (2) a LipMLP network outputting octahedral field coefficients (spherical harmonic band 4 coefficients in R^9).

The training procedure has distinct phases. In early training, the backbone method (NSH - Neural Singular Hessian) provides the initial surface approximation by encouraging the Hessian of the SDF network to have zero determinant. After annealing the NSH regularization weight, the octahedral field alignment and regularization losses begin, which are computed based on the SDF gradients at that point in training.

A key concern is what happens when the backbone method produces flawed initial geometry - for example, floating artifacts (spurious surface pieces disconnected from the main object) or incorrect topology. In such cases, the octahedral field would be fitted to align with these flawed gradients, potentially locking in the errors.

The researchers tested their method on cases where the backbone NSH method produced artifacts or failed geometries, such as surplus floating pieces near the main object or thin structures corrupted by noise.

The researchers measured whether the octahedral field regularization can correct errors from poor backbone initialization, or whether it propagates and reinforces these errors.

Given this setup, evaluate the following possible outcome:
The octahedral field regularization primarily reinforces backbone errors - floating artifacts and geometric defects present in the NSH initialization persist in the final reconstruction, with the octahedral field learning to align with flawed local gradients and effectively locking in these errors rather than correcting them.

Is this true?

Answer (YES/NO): YES